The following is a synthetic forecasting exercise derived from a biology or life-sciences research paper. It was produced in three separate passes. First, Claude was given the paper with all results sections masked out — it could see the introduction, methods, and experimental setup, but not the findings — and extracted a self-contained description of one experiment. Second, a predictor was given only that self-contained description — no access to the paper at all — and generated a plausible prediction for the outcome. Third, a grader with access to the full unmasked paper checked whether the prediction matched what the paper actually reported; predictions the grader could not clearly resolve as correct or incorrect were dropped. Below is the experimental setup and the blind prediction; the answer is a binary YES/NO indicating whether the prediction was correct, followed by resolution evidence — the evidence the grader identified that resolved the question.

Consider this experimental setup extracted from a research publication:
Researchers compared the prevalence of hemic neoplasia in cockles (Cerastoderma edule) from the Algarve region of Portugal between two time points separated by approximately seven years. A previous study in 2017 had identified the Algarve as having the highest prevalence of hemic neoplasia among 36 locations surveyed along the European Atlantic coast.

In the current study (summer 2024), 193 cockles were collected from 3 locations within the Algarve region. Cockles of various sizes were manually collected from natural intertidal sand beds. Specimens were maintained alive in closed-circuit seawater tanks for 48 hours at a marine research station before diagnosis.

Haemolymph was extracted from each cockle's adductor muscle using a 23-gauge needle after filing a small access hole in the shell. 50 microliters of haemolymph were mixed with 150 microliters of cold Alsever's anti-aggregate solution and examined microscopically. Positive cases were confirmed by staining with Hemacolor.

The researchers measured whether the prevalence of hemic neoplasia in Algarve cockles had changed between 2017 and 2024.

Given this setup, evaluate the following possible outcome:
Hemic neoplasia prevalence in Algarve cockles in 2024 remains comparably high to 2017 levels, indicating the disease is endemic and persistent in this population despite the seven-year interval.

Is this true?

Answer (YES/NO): NO